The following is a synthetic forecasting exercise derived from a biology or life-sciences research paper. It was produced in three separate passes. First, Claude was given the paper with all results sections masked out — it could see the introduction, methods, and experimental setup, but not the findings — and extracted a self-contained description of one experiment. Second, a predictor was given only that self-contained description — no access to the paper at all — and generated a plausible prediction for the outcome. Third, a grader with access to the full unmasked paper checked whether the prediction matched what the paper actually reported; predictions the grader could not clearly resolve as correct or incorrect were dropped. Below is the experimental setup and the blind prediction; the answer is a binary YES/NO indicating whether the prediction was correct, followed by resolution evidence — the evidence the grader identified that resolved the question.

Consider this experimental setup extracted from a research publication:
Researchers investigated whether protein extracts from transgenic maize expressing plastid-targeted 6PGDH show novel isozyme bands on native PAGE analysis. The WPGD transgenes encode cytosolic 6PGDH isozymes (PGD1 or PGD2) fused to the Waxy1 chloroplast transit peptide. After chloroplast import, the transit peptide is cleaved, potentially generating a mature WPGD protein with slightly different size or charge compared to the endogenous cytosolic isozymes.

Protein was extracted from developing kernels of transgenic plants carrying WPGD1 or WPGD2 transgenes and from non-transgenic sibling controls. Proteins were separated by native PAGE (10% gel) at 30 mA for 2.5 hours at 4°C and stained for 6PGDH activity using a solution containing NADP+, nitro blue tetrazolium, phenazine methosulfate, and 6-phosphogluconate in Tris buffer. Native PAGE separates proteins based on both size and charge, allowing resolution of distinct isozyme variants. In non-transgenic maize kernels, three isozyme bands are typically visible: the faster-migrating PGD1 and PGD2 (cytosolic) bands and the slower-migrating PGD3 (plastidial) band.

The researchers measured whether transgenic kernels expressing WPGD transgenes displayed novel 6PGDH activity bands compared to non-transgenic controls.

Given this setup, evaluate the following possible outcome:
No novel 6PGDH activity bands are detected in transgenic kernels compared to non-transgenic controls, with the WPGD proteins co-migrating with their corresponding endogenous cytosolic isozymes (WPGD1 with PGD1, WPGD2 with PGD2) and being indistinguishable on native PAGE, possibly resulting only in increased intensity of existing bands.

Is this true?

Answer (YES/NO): YES